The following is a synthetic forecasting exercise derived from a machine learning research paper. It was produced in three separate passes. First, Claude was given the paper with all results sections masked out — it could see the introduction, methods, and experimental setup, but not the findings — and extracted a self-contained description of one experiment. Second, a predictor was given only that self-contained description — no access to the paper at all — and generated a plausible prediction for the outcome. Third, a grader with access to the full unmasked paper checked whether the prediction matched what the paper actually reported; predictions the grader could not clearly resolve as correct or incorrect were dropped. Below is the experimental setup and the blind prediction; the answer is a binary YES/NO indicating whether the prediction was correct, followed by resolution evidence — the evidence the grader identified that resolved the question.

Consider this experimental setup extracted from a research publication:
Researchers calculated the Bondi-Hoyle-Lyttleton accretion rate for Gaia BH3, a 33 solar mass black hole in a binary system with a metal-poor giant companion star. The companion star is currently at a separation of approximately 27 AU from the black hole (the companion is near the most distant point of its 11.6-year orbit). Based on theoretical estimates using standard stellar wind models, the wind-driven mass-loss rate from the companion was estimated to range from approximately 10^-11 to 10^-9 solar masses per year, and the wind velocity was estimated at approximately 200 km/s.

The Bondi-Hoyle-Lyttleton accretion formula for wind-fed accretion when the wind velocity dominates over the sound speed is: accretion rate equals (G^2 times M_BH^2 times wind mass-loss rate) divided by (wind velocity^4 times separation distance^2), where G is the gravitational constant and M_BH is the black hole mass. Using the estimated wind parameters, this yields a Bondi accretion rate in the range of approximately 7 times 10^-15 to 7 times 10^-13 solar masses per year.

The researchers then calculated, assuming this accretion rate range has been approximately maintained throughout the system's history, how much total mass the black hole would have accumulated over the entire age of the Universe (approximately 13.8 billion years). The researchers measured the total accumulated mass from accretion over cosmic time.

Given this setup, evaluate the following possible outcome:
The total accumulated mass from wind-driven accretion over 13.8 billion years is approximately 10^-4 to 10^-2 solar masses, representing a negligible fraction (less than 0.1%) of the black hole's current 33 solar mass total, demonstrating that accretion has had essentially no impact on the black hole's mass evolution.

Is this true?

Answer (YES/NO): YES